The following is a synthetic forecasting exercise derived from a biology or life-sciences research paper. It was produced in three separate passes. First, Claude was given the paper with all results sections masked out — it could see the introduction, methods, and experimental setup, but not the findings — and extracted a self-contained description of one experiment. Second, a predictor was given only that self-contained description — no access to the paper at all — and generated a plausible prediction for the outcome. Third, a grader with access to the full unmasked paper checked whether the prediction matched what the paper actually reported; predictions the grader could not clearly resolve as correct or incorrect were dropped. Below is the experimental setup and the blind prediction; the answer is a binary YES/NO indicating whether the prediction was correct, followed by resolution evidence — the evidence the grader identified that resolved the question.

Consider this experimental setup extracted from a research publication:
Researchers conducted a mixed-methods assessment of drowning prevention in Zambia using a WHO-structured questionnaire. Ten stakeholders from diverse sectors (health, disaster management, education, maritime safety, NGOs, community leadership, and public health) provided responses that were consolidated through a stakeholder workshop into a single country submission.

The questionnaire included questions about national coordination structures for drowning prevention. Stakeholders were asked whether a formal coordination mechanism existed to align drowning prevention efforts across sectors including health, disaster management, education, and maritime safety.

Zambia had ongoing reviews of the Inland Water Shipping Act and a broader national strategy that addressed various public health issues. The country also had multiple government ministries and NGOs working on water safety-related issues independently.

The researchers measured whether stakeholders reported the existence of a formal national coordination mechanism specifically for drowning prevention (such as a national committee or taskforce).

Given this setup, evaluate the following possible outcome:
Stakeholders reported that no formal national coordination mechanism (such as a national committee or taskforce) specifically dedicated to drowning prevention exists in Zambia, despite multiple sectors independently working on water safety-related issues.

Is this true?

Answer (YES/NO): YES